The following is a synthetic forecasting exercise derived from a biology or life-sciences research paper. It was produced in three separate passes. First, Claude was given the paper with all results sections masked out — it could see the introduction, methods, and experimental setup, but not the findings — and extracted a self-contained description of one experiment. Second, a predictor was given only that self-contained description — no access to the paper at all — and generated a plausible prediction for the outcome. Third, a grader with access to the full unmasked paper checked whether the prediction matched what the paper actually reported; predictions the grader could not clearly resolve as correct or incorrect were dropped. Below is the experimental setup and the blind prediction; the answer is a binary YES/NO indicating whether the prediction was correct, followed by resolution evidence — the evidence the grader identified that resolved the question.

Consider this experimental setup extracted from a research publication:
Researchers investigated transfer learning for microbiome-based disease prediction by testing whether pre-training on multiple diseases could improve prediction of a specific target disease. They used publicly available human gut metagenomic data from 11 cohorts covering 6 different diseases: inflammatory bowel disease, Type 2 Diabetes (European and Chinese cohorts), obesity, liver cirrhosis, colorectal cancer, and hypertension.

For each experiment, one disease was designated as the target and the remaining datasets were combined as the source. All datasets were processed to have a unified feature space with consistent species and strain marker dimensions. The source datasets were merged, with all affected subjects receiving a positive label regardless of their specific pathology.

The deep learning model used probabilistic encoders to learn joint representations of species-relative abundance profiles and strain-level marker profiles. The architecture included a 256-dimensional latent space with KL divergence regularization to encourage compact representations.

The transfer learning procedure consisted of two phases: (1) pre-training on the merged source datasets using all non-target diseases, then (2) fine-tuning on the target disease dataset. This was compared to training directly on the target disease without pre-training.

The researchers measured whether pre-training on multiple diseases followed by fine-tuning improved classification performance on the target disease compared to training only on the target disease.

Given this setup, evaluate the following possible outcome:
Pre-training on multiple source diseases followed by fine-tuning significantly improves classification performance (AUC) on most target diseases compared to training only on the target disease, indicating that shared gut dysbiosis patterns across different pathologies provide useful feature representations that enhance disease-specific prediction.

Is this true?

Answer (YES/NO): NO